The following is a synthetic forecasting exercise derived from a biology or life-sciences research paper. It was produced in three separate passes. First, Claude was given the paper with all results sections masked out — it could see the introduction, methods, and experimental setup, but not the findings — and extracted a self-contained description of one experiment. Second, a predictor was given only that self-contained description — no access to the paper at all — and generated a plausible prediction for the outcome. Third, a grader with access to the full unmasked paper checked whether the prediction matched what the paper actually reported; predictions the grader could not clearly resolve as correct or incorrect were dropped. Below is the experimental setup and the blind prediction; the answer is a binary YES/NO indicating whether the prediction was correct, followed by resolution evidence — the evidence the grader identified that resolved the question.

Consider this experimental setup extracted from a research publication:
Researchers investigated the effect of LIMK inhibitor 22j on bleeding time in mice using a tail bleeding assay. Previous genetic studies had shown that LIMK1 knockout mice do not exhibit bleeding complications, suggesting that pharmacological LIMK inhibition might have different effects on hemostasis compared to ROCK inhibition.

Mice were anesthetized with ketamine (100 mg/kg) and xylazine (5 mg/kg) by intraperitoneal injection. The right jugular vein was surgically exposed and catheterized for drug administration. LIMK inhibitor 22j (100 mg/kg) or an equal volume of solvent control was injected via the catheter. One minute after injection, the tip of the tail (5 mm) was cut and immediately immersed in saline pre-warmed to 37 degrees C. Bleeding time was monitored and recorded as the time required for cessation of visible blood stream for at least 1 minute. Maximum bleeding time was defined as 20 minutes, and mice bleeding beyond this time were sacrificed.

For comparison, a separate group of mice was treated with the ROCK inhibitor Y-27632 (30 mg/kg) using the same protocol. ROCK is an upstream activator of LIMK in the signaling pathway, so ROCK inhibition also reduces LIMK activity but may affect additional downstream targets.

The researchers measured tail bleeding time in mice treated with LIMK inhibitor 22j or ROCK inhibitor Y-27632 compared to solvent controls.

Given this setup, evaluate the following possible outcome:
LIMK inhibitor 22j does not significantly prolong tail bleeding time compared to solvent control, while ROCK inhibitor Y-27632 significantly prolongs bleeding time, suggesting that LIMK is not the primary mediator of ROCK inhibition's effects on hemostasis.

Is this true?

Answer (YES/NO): NO